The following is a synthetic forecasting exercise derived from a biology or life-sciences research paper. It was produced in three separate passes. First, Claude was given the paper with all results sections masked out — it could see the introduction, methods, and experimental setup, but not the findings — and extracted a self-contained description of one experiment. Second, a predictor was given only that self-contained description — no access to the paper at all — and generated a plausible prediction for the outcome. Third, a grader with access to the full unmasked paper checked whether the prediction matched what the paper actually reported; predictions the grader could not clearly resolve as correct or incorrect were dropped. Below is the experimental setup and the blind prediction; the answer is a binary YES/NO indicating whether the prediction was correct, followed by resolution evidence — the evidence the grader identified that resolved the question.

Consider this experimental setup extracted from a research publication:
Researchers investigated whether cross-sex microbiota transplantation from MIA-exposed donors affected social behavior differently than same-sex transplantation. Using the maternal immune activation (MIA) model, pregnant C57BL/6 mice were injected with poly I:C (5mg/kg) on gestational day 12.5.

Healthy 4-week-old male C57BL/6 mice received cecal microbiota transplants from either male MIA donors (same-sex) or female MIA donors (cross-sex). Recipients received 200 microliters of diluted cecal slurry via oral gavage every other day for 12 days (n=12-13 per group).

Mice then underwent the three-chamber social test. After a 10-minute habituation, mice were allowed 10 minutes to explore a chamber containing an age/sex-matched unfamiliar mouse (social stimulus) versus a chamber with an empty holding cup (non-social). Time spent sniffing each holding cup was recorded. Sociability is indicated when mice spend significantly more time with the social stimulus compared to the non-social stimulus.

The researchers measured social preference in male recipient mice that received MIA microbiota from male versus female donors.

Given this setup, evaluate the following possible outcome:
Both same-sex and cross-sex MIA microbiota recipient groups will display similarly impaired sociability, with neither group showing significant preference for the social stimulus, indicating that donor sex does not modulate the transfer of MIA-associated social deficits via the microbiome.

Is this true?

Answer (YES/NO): NO